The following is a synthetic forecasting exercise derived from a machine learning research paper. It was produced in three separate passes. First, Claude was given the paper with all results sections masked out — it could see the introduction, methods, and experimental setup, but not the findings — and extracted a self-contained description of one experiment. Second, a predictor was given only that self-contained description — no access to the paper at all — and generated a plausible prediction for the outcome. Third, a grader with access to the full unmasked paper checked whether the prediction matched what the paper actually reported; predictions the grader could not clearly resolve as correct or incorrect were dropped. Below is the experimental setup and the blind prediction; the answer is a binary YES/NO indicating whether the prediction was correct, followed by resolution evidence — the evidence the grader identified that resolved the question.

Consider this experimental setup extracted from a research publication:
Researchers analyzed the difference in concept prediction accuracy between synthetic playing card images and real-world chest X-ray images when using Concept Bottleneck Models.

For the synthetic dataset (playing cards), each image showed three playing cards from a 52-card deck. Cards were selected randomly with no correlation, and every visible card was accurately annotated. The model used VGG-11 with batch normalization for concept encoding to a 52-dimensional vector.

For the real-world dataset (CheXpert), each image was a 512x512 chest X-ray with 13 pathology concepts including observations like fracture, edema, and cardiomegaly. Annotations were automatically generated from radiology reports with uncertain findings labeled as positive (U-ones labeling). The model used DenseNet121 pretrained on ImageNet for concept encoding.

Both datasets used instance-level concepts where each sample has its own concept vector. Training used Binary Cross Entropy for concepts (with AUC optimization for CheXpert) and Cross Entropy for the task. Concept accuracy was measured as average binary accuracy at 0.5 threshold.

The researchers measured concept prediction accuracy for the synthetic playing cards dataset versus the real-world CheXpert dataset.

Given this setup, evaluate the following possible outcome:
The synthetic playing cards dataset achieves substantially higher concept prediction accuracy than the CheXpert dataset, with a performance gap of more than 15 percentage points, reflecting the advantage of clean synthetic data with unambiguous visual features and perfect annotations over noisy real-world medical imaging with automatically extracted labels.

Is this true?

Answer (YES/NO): YES